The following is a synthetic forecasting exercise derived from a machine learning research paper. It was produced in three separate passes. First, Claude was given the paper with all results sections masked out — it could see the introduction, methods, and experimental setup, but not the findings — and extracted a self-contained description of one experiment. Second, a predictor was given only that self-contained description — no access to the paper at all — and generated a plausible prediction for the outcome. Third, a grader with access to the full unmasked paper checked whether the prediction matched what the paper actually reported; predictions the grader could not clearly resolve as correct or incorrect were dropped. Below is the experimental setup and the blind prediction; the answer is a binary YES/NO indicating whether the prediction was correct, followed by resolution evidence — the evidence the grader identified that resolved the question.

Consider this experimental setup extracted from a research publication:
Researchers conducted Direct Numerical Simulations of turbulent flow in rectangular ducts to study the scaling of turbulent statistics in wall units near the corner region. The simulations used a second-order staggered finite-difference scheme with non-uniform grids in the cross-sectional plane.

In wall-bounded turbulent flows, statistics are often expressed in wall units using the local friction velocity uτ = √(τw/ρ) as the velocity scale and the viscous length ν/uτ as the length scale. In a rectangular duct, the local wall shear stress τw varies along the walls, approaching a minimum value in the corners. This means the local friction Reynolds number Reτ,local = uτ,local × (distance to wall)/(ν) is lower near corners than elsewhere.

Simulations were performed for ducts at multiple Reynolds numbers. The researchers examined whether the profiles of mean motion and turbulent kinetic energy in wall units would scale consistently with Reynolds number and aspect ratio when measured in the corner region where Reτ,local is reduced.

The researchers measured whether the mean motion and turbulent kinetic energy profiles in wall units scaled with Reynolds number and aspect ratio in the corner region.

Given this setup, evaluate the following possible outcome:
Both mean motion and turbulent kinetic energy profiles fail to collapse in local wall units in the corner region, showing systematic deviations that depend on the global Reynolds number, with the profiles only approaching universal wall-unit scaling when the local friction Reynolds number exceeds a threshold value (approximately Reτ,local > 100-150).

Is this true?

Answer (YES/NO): NO